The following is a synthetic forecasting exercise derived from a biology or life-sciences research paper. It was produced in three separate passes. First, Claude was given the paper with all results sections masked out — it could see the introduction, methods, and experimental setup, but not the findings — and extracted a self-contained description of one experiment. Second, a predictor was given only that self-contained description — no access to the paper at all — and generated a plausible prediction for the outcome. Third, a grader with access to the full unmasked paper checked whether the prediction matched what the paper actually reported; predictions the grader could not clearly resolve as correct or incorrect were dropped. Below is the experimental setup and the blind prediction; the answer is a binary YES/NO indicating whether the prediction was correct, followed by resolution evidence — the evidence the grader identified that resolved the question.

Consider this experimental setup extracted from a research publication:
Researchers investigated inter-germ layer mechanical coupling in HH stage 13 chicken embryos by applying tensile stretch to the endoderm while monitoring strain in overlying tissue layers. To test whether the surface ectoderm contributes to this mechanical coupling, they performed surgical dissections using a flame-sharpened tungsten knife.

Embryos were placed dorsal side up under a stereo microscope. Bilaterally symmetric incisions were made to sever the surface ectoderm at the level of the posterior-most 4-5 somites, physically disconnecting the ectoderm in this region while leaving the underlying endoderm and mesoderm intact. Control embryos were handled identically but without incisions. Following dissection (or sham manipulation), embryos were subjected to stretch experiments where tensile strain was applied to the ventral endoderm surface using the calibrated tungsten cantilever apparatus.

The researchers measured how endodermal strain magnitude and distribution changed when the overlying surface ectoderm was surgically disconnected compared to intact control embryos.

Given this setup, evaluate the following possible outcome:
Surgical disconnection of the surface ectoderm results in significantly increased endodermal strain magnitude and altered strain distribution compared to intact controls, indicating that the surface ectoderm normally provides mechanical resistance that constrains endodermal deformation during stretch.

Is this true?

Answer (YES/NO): NO